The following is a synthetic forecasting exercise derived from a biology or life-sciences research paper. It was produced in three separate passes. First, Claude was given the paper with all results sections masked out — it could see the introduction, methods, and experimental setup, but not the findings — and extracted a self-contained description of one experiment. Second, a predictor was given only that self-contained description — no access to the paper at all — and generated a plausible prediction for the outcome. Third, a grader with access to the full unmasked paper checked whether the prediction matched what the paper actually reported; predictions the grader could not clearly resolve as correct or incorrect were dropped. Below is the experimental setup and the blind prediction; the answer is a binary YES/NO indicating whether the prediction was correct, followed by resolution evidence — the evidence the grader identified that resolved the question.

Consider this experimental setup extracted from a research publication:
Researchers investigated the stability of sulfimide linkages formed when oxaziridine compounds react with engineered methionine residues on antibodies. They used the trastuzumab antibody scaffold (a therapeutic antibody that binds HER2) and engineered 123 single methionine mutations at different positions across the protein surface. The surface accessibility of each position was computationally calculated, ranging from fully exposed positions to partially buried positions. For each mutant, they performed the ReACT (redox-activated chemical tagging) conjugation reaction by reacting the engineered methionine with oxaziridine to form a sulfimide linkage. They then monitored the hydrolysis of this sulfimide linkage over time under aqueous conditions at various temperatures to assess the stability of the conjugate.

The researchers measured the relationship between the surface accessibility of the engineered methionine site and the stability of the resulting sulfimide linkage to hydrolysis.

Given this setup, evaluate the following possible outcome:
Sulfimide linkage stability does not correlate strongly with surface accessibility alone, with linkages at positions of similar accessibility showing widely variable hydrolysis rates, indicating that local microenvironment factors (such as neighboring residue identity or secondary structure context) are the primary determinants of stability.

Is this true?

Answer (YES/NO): YES